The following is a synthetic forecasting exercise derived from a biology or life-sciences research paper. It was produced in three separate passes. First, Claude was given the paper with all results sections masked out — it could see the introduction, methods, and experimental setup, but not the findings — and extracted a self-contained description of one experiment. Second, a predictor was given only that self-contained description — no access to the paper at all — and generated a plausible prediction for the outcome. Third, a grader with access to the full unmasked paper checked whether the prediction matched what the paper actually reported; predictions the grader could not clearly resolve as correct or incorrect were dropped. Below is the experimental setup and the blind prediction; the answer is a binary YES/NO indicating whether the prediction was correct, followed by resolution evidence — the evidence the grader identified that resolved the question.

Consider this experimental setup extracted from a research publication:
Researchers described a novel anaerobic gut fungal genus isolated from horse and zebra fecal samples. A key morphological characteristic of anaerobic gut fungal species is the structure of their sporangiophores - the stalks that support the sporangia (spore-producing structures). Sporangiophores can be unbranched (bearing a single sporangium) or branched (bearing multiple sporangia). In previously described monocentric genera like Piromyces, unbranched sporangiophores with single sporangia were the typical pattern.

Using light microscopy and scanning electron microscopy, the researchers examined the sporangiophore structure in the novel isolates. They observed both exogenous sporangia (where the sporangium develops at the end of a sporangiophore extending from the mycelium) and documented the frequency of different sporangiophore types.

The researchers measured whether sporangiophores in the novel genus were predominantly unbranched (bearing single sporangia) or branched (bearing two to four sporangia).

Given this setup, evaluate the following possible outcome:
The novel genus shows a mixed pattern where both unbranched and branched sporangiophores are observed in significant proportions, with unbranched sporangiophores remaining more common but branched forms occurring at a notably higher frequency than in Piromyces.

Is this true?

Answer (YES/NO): NO